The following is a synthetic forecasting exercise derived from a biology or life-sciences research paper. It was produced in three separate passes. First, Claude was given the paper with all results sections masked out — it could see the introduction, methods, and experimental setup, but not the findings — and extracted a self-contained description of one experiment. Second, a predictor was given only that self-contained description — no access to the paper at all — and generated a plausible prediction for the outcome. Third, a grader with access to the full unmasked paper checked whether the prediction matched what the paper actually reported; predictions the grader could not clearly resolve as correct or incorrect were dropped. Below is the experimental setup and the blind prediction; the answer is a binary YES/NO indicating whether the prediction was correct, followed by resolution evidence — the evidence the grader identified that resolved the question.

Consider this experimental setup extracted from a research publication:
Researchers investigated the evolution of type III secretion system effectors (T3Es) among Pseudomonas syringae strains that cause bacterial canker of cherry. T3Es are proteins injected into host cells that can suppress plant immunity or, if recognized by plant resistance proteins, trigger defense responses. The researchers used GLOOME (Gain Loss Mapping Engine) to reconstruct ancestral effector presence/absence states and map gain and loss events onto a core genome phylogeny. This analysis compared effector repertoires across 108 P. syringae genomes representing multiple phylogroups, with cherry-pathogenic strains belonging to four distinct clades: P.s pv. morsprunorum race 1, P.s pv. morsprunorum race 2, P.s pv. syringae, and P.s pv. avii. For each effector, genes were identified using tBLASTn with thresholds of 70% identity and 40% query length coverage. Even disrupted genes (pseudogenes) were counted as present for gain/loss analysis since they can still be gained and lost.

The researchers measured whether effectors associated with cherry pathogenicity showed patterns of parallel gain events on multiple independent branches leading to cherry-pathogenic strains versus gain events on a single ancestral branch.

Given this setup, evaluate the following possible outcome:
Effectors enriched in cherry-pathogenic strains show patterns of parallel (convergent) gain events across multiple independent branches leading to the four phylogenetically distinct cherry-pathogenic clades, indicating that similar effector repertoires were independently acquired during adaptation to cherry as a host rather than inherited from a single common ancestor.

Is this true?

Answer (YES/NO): YES